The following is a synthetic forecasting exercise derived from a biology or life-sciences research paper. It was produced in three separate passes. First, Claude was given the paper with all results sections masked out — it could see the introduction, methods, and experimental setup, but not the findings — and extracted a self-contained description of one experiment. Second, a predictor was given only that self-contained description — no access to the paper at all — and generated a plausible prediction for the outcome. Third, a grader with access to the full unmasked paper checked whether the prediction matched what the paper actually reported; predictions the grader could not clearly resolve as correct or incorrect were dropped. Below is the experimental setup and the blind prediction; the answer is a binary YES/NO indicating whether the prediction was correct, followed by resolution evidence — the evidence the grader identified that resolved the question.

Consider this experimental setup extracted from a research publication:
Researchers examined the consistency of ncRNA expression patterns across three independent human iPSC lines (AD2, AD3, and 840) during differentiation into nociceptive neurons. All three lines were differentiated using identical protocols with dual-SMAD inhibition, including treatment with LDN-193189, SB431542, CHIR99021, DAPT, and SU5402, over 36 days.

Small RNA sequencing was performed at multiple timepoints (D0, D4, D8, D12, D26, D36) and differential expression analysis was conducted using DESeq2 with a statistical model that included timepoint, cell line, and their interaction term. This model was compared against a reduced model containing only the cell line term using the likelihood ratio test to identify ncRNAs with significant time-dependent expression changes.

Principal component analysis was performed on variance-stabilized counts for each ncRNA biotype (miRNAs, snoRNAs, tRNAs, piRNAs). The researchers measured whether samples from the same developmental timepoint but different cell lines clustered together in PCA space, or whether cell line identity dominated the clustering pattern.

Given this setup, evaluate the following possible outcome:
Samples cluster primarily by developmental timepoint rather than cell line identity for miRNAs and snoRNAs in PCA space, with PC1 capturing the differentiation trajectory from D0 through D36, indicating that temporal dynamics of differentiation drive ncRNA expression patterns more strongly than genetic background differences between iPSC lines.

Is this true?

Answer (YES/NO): YES